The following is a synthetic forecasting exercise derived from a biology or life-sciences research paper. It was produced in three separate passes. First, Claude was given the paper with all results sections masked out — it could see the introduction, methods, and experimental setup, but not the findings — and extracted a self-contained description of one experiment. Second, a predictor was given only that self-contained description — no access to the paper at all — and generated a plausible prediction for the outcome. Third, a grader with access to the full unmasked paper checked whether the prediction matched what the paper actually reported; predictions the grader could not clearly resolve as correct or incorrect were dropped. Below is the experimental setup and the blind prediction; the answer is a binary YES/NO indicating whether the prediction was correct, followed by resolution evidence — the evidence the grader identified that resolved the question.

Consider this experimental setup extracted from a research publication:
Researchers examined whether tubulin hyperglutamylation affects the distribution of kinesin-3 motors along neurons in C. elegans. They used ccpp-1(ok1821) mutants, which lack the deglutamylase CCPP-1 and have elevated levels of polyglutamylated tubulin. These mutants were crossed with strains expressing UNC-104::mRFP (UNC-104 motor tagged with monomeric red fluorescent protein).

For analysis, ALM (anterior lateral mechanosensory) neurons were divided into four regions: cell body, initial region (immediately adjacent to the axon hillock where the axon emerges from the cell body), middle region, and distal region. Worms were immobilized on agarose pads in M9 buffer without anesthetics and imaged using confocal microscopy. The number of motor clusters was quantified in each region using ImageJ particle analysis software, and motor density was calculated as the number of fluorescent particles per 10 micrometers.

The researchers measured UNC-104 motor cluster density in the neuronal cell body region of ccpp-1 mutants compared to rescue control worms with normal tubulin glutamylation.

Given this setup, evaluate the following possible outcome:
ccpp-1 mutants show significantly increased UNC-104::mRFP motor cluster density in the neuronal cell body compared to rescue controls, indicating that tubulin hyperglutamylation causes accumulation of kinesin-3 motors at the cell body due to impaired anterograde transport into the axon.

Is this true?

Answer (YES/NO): YES